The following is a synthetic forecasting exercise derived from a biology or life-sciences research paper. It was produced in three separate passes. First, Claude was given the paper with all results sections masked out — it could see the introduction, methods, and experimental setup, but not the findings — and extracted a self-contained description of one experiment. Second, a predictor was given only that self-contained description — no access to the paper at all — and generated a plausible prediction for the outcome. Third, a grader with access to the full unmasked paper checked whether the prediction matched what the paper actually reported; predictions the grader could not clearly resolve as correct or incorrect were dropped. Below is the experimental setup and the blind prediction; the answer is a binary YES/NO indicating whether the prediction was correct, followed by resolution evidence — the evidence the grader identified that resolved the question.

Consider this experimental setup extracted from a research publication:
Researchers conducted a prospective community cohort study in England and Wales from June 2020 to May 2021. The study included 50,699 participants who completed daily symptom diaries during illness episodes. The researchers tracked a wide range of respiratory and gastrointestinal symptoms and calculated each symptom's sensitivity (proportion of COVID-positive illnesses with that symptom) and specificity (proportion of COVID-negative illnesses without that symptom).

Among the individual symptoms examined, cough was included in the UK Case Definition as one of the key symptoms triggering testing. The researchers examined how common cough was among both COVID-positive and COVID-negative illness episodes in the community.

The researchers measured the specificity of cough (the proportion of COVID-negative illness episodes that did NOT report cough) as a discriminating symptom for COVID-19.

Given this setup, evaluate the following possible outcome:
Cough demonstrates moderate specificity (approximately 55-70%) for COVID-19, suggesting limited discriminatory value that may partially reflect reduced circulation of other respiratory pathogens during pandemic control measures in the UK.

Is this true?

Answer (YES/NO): NO